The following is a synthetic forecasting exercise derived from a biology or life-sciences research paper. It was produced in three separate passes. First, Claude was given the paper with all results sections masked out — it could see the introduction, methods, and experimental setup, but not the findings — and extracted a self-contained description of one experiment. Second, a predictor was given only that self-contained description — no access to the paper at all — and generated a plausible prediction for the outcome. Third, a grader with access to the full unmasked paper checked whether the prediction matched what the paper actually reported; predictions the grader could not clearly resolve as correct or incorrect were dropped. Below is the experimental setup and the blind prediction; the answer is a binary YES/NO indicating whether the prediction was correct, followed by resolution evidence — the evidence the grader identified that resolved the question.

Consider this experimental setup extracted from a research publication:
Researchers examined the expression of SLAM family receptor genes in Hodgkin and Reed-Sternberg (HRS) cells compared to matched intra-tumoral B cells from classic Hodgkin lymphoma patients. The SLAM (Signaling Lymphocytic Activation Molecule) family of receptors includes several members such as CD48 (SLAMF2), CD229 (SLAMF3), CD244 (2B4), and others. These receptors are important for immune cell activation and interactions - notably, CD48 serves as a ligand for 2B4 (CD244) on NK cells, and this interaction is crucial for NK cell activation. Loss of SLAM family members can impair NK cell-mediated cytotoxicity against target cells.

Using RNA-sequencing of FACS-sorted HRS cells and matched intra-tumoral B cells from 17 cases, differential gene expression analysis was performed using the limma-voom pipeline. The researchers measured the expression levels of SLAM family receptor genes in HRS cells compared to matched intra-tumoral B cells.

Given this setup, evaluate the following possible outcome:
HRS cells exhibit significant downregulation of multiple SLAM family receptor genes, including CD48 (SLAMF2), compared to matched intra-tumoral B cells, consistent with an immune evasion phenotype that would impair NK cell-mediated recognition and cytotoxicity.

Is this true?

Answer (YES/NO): YES